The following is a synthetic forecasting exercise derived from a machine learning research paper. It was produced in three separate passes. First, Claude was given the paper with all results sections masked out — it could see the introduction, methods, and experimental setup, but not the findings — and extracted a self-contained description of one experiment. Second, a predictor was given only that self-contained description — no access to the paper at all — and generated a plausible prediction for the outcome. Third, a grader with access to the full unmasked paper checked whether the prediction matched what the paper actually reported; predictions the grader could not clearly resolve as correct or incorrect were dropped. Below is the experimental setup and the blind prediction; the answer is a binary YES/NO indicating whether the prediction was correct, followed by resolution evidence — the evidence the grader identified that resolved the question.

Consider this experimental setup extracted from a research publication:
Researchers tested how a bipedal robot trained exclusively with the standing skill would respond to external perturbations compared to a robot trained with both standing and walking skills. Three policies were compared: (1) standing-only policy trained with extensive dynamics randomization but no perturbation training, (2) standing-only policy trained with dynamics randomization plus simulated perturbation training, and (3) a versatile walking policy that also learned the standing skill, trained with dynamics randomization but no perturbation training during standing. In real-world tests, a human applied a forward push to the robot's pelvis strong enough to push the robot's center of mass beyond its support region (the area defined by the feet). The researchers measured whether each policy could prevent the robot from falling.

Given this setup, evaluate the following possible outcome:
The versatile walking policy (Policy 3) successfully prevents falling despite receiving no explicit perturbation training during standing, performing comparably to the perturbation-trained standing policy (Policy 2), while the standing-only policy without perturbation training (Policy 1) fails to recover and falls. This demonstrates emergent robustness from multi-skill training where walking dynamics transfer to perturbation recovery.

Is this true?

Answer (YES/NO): NO